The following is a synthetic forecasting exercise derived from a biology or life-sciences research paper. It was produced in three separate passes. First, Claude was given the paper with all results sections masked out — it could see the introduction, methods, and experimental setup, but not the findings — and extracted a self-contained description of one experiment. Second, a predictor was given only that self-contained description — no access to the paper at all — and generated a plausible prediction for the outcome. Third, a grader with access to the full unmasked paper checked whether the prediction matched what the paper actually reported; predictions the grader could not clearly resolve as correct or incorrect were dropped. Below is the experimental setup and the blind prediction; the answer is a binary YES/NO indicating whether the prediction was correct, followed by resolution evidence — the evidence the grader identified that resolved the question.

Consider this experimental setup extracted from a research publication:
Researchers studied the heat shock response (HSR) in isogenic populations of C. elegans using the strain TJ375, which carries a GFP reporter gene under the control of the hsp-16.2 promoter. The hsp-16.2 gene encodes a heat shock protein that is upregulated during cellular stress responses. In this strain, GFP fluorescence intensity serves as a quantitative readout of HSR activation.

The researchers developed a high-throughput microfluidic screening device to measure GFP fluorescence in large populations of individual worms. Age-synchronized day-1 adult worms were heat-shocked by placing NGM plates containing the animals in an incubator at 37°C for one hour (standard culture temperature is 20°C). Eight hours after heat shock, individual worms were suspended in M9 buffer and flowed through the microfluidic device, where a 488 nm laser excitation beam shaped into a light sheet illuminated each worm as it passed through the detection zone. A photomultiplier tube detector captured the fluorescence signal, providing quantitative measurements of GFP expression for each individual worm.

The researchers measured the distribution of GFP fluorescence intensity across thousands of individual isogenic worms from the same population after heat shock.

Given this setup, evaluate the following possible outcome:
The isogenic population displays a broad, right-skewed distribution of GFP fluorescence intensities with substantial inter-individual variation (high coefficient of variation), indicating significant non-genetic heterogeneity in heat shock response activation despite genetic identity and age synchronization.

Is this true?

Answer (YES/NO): NO